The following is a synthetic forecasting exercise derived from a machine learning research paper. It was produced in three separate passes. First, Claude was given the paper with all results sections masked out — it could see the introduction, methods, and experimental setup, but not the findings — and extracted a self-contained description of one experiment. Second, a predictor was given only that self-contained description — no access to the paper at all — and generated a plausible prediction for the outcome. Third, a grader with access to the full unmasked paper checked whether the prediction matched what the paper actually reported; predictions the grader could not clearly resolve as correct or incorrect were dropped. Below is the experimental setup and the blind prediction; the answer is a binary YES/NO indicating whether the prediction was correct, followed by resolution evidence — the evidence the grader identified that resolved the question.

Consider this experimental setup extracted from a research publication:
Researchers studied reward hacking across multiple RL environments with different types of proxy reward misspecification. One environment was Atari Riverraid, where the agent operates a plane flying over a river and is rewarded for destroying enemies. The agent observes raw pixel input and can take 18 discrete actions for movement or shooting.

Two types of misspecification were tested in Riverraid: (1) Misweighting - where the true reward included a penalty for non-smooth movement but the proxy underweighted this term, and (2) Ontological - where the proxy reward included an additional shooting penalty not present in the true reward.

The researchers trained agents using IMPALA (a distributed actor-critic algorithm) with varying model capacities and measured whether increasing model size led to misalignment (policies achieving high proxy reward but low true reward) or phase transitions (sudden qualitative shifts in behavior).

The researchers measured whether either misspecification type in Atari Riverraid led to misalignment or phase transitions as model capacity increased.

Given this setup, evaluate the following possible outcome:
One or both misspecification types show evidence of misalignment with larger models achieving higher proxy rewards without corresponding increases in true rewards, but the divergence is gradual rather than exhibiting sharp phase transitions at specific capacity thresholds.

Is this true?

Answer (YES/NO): NO